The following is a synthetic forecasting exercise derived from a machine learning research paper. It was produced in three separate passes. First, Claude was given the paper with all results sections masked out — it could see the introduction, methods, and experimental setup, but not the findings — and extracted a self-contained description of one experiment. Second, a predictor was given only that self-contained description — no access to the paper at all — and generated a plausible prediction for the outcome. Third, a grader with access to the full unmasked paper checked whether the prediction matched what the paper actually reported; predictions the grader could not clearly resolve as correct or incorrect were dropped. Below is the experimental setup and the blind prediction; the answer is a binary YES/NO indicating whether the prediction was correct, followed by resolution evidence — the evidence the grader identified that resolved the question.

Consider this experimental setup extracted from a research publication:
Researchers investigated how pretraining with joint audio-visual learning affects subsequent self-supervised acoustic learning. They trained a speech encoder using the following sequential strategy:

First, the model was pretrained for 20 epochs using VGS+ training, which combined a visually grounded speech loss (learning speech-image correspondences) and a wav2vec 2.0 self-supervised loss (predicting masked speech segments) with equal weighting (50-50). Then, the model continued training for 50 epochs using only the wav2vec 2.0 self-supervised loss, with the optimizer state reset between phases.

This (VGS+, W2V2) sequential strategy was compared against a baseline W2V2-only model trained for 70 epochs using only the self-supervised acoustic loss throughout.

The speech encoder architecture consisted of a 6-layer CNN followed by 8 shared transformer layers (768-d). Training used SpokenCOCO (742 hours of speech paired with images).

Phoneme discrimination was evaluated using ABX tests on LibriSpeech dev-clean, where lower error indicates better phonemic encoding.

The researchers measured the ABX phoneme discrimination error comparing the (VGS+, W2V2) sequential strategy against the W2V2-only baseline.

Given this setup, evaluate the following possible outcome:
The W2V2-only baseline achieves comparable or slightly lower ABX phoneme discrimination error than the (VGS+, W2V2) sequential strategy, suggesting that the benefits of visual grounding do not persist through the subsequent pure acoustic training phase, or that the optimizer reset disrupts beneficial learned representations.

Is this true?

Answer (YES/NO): NO